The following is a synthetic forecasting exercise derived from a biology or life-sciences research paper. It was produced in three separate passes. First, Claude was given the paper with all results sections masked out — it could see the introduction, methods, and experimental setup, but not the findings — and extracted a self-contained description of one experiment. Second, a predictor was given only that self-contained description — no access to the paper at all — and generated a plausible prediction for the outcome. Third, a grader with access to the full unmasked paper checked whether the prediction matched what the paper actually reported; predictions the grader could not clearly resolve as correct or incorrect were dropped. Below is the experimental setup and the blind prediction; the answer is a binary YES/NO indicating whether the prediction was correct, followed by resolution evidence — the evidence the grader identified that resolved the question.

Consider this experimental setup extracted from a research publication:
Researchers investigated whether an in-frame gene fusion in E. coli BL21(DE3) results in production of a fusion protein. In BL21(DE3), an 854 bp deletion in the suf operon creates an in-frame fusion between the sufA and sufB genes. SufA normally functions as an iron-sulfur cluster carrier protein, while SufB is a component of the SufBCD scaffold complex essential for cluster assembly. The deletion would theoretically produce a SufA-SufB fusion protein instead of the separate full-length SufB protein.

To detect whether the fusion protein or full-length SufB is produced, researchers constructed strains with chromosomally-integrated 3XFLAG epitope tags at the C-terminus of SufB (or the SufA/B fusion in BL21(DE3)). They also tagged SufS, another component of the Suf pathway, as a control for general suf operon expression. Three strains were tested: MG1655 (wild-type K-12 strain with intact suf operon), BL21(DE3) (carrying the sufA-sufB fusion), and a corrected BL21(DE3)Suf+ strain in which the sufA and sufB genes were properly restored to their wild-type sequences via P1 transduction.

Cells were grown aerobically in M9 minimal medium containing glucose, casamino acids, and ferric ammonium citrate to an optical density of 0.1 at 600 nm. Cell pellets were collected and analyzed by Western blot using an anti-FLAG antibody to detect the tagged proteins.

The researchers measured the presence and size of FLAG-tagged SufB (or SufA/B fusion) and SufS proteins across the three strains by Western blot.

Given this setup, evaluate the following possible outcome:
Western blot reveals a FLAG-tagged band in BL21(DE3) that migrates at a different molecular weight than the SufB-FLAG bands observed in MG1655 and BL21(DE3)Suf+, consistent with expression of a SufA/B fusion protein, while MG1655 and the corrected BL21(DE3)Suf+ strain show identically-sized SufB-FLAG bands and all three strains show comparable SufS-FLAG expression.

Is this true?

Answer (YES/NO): YES